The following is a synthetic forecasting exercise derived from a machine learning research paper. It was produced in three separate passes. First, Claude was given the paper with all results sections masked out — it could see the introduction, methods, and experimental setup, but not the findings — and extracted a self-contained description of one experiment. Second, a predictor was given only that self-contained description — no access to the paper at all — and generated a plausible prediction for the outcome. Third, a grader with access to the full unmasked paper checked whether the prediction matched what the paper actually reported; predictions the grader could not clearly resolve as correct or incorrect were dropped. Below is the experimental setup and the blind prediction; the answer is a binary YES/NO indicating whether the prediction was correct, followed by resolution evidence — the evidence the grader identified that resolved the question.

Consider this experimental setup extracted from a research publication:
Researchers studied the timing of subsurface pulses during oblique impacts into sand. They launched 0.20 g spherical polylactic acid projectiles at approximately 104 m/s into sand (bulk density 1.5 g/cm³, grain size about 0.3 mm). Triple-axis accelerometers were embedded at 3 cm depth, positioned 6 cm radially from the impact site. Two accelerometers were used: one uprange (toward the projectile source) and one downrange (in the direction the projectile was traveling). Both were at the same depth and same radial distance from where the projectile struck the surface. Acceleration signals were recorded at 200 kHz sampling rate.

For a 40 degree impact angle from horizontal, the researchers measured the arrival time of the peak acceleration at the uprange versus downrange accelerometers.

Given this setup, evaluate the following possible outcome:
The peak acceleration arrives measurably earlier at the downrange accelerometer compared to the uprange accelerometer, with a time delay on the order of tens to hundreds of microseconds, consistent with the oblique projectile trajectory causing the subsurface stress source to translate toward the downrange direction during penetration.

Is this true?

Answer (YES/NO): NO